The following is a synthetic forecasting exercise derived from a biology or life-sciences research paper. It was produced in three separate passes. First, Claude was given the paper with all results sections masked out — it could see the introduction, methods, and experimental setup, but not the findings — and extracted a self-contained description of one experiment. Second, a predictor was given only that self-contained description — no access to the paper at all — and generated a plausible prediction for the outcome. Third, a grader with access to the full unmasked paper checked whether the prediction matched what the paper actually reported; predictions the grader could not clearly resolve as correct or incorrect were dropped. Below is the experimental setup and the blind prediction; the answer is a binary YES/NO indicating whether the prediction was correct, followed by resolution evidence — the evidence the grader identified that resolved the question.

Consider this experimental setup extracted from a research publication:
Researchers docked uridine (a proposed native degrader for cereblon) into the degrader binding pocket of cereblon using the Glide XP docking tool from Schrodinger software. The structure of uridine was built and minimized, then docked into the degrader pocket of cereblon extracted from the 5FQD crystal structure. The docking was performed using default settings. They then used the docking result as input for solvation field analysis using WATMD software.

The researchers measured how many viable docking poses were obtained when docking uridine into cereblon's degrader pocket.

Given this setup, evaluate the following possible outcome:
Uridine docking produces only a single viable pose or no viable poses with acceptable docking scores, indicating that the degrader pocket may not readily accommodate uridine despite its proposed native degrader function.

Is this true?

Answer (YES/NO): NO